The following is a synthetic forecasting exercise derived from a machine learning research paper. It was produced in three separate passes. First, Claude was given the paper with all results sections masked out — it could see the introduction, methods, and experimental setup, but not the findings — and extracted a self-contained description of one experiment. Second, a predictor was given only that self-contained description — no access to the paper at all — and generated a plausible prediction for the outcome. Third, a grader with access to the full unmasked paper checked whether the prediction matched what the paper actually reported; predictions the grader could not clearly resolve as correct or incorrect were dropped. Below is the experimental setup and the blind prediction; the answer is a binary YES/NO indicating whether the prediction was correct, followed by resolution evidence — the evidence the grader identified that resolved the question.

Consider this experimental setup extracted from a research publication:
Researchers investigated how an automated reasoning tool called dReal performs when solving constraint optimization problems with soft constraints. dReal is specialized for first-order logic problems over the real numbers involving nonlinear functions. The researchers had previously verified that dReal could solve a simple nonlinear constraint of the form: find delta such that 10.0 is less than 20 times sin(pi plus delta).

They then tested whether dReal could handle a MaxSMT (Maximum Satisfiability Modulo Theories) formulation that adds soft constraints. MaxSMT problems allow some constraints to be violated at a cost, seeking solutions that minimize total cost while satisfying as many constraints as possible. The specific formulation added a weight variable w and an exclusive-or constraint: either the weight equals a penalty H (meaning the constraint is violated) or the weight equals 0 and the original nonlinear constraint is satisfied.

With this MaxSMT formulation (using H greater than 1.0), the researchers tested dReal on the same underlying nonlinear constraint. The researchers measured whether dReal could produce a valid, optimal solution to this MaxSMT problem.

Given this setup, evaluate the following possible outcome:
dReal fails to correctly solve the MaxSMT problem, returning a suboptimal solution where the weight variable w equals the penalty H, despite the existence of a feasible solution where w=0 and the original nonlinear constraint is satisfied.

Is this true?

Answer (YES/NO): NO